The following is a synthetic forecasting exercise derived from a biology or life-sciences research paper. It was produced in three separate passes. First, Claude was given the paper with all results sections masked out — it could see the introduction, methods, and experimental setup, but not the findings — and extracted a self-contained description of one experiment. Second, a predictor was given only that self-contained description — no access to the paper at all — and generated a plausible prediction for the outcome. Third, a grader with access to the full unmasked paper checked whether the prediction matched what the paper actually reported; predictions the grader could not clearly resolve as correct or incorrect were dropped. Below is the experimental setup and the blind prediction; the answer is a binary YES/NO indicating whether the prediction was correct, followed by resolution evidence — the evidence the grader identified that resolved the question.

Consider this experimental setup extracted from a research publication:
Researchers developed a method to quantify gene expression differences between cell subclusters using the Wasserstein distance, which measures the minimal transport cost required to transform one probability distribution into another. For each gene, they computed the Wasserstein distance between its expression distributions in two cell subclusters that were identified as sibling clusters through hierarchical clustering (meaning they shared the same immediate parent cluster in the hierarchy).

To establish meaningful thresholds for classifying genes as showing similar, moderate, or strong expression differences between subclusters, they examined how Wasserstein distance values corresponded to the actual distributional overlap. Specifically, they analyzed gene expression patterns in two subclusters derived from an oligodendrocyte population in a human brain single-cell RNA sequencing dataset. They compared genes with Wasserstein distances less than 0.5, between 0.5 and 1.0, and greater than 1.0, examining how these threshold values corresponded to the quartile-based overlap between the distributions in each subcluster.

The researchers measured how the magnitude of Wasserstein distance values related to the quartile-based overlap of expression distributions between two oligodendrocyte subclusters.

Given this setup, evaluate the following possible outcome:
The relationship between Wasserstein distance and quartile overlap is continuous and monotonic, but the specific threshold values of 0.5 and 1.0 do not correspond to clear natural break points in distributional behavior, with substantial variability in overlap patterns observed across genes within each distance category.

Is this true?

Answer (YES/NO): NO